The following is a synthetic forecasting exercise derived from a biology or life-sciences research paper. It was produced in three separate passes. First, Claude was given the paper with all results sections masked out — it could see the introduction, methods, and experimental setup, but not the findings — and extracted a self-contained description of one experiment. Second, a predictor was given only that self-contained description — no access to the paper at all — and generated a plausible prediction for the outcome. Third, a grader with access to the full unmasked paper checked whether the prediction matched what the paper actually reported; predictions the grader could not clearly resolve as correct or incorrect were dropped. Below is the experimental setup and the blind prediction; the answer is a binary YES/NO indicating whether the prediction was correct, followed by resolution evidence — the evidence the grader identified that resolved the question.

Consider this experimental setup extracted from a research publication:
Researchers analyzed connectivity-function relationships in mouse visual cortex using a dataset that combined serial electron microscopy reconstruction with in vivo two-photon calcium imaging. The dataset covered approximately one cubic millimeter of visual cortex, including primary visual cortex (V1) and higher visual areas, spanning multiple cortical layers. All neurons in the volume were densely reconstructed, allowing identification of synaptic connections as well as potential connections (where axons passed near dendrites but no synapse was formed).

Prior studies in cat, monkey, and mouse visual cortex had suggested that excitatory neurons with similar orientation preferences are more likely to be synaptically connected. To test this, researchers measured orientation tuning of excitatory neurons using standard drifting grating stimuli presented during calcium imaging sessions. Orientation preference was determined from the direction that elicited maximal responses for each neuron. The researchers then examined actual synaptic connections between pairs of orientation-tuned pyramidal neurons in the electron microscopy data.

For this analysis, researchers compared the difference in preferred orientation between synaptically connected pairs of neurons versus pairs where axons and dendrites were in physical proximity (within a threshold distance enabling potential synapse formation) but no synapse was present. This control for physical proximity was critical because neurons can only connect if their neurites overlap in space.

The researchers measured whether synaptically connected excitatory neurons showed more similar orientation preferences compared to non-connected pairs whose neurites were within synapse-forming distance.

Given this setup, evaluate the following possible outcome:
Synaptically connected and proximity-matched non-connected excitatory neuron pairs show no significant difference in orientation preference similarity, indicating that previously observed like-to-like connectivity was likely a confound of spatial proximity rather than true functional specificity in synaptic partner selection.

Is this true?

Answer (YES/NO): YES